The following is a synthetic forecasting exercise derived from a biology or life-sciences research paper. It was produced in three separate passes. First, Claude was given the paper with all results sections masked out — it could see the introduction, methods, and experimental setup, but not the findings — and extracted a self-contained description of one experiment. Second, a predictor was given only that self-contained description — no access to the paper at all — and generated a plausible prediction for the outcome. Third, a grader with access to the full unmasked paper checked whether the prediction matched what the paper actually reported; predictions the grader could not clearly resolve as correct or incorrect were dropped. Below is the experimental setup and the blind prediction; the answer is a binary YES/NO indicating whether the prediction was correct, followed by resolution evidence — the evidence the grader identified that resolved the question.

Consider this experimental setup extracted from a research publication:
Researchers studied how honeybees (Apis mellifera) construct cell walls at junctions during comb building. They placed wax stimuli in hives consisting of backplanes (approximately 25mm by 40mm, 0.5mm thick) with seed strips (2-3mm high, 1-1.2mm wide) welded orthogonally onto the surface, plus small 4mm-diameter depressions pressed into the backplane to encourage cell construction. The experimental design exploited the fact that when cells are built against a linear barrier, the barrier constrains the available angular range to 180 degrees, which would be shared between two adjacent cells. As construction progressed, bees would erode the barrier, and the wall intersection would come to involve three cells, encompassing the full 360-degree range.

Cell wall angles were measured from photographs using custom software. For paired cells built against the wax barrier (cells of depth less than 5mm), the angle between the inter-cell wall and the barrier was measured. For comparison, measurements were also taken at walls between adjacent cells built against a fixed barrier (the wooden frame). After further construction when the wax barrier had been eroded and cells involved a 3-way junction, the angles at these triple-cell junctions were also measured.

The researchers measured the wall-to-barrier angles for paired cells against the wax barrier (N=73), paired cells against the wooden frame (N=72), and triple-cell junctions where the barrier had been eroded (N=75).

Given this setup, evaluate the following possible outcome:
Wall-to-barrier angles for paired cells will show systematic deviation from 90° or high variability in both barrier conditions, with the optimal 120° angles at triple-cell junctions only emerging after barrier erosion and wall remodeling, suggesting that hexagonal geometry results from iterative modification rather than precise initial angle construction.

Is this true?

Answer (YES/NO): NO